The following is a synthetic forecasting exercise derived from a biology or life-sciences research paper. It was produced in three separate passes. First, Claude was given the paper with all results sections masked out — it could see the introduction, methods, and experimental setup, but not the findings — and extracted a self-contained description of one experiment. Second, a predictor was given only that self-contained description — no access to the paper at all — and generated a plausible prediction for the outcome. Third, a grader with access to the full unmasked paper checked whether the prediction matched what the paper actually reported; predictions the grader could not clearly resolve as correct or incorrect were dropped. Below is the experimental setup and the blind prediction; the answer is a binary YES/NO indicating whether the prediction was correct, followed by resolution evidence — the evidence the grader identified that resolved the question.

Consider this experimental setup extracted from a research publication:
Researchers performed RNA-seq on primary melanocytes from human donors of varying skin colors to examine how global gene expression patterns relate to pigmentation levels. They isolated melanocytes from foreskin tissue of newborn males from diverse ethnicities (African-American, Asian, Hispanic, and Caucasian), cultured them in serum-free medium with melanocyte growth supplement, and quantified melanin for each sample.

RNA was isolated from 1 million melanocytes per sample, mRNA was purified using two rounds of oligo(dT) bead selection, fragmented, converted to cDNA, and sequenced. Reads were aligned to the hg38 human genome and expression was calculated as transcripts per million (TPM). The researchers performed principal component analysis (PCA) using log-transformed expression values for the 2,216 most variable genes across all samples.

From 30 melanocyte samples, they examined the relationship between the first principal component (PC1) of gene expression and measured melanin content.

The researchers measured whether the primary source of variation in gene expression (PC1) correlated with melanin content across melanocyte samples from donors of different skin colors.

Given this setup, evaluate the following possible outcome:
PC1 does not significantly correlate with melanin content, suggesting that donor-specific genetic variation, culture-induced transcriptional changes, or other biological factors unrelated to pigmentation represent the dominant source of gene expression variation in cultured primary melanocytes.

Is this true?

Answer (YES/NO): NO